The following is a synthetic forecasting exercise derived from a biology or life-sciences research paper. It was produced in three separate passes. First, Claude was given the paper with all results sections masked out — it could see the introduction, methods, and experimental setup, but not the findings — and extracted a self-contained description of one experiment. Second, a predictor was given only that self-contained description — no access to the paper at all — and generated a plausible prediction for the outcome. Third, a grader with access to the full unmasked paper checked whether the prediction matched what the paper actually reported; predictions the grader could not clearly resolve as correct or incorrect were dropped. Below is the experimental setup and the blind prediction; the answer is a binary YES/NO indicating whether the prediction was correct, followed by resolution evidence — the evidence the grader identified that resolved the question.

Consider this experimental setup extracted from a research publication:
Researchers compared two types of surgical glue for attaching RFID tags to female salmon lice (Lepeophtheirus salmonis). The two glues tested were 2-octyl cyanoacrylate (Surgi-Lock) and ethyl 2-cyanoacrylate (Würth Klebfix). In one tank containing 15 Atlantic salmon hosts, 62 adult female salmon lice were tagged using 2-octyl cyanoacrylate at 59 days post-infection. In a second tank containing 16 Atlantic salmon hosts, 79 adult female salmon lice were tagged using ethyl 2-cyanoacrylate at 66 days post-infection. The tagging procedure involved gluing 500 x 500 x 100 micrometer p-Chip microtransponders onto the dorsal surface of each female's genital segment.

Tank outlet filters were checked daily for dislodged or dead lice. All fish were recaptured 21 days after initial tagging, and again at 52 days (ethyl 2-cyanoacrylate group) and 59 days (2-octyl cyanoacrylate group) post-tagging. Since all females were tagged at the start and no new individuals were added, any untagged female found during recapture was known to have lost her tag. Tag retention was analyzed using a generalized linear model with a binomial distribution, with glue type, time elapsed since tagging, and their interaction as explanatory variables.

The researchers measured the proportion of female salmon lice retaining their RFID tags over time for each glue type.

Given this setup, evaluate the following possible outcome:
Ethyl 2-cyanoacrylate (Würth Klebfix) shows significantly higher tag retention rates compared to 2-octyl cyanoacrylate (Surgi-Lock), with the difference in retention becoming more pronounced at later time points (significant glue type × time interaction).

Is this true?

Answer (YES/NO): NO